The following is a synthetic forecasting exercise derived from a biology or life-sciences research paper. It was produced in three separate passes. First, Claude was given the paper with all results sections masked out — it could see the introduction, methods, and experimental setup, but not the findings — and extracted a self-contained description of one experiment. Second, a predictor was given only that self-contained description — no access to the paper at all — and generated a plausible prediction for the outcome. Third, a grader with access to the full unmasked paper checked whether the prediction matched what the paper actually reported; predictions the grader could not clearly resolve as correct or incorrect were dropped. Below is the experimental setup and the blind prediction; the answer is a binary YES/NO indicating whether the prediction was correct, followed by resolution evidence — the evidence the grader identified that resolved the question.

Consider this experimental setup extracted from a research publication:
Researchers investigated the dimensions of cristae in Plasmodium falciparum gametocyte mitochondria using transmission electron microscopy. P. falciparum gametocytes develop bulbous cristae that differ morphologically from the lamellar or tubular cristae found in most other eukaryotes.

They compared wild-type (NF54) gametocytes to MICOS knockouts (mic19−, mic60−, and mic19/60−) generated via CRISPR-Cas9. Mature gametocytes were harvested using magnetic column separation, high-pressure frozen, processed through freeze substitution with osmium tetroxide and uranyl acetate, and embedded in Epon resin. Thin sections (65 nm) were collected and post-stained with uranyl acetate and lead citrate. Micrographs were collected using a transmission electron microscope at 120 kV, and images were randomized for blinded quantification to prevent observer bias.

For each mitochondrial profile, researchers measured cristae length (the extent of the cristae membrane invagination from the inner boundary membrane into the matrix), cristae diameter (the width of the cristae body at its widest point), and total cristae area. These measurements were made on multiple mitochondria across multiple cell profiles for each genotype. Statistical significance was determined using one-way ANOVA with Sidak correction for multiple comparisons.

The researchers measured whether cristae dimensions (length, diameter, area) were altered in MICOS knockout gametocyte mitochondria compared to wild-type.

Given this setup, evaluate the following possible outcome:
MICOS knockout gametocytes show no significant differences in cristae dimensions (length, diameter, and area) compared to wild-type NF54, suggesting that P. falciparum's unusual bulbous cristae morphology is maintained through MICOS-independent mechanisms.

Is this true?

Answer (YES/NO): NO